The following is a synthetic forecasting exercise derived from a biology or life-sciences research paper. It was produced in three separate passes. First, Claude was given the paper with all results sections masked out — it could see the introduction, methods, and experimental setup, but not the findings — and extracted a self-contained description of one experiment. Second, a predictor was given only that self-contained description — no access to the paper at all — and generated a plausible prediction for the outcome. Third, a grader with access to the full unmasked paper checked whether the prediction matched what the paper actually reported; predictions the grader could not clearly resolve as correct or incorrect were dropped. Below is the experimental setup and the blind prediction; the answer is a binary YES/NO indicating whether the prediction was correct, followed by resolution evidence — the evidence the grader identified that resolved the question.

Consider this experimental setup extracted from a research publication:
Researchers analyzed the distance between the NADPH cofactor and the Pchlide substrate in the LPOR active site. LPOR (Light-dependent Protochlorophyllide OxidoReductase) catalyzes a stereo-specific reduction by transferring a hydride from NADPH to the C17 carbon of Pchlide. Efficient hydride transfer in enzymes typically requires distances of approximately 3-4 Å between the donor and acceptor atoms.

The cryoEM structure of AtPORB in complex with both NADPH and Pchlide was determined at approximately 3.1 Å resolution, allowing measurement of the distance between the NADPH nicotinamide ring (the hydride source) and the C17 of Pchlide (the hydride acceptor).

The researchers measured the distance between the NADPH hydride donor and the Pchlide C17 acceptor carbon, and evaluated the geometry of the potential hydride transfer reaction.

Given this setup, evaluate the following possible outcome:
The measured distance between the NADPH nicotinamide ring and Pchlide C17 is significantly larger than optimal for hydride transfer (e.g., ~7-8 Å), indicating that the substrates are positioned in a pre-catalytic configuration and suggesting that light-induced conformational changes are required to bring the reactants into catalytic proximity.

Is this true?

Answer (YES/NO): NO